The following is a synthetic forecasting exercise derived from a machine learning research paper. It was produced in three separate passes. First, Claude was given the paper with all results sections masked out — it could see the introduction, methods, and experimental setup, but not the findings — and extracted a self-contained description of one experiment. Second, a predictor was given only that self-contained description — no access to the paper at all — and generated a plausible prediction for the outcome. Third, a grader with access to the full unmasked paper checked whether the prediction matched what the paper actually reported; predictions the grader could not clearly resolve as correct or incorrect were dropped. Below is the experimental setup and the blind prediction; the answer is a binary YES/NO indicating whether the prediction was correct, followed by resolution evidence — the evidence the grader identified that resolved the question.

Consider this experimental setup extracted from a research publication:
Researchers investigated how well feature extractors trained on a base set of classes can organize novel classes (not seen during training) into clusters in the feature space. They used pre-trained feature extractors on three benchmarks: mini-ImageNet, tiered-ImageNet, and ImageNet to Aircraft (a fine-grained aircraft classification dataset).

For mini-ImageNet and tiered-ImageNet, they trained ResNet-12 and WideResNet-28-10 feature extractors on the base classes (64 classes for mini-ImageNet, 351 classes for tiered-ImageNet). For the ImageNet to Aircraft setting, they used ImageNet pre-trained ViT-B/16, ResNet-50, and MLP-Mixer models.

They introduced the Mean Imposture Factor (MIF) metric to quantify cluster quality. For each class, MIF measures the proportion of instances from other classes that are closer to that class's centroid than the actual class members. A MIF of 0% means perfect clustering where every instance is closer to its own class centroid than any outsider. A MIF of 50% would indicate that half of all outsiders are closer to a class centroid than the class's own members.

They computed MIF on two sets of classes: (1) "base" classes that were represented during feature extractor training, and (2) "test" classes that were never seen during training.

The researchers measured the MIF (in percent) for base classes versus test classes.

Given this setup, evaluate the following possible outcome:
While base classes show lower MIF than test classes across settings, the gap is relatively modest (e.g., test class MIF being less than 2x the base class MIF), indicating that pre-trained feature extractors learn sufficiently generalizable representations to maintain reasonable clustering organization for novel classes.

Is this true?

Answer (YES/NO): NO